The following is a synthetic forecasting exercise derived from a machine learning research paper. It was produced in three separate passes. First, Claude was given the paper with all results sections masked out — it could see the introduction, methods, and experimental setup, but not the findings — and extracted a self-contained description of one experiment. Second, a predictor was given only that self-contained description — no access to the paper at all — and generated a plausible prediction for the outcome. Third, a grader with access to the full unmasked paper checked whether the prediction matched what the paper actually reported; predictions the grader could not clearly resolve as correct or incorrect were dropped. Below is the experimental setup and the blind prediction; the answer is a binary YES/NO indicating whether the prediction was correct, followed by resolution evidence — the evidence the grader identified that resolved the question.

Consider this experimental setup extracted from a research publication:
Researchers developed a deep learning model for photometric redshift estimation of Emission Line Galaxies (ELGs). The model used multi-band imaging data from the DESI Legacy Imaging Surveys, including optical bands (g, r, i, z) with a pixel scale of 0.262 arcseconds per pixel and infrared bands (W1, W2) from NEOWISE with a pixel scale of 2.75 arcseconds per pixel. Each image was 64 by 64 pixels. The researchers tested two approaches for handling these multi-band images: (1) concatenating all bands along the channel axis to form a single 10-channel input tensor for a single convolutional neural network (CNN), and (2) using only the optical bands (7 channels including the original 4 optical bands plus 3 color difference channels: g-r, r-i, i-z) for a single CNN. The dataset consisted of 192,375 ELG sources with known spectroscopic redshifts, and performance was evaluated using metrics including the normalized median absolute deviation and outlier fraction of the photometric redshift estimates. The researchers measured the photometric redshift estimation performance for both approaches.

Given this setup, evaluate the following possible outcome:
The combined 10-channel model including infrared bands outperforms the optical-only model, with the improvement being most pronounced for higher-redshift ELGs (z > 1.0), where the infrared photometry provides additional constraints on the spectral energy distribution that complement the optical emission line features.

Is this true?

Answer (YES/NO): NO